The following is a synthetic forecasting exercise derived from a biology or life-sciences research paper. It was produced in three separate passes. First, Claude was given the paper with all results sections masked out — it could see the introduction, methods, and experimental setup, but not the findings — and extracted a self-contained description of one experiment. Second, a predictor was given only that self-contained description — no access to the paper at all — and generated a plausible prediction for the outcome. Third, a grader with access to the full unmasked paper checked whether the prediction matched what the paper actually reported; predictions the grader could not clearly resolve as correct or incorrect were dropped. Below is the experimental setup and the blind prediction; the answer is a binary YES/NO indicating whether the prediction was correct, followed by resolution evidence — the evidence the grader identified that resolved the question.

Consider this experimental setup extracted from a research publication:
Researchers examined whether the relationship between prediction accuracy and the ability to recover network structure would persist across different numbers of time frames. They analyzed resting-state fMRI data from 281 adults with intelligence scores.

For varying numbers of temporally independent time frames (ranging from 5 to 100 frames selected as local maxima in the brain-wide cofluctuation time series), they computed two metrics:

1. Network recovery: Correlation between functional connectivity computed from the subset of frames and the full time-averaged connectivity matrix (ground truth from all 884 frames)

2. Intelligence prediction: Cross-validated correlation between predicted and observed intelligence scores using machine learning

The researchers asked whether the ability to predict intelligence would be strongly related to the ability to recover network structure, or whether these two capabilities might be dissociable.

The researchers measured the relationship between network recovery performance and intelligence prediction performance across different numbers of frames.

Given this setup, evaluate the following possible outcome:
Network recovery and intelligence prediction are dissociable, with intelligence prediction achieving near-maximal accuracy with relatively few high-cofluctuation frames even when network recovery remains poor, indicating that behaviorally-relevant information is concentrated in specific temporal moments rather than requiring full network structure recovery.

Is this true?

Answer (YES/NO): NO